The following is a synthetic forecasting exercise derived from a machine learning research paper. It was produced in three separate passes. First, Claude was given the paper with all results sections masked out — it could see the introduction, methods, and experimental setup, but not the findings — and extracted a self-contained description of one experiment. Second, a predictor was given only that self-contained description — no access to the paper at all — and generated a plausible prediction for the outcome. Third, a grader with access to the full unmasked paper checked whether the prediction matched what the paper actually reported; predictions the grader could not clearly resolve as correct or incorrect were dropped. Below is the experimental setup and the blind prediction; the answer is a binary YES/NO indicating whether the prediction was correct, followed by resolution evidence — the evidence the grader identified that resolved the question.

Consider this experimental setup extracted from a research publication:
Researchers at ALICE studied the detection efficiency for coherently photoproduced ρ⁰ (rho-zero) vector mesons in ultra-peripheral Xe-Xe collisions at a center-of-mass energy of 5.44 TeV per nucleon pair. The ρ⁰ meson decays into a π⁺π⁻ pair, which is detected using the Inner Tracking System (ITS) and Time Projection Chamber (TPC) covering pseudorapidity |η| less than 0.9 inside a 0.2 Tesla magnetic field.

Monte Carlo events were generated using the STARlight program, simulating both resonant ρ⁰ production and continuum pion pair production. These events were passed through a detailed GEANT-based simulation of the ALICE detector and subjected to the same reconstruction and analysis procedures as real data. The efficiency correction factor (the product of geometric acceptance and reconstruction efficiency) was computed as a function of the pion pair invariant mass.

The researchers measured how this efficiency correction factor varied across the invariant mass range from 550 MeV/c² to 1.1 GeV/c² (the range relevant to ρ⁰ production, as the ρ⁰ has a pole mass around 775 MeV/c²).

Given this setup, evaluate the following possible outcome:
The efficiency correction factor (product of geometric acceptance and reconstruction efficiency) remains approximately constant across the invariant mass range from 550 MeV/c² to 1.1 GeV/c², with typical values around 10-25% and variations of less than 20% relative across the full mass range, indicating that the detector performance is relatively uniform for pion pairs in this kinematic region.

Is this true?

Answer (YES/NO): NO